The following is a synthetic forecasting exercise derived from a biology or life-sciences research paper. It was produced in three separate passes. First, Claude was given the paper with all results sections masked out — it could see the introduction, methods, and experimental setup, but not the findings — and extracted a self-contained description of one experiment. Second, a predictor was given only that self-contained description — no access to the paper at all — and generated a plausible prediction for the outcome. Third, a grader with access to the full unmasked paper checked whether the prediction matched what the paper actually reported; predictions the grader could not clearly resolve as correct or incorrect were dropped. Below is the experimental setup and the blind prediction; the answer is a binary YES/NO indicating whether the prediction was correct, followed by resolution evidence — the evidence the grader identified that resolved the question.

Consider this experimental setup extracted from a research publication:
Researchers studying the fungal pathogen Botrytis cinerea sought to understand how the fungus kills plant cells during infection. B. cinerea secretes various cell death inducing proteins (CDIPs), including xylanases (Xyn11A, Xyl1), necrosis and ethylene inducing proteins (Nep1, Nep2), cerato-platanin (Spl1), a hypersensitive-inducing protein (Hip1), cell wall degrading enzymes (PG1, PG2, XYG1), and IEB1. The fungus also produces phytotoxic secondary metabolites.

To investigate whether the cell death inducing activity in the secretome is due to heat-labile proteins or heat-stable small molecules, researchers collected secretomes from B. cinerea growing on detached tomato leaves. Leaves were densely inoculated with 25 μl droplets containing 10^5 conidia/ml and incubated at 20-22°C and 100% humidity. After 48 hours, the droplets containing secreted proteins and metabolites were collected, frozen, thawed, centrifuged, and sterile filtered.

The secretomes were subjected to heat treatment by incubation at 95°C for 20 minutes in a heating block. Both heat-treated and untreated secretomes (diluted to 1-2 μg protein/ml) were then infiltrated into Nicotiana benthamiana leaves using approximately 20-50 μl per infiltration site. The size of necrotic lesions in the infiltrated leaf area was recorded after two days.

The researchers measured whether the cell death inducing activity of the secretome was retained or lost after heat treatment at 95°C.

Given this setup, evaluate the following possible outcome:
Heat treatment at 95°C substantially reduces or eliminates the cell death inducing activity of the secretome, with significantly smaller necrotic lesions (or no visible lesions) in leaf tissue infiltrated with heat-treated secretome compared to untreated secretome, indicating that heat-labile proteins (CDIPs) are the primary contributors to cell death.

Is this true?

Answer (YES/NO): NO